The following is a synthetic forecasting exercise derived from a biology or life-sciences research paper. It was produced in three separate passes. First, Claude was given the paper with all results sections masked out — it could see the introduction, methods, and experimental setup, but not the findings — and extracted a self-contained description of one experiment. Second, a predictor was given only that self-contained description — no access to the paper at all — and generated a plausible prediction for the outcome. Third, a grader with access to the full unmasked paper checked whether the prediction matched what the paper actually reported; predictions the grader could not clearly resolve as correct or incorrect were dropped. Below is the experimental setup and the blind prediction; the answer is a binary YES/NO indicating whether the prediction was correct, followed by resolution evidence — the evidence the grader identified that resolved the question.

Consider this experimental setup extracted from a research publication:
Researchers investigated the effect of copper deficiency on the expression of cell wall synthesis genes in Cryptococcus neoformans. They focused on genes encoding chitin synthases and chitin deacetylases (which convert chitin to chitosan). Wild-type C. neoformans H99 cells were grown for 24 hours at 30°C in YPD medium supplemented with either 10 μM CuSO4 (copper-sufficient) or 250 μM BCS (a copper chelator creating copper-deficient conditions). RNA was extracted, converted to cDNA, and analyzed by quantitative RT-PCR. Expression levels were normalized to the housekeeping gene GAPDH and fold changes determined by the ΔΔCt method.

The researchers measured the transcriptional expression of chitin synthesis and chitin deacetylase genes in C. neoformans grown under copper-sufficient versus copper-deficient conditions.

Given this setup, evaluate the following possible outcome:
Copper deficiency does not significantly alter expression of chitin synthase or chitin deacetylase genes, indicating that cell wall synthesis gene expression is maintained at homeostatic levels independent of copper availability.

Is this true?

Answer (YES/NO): NO